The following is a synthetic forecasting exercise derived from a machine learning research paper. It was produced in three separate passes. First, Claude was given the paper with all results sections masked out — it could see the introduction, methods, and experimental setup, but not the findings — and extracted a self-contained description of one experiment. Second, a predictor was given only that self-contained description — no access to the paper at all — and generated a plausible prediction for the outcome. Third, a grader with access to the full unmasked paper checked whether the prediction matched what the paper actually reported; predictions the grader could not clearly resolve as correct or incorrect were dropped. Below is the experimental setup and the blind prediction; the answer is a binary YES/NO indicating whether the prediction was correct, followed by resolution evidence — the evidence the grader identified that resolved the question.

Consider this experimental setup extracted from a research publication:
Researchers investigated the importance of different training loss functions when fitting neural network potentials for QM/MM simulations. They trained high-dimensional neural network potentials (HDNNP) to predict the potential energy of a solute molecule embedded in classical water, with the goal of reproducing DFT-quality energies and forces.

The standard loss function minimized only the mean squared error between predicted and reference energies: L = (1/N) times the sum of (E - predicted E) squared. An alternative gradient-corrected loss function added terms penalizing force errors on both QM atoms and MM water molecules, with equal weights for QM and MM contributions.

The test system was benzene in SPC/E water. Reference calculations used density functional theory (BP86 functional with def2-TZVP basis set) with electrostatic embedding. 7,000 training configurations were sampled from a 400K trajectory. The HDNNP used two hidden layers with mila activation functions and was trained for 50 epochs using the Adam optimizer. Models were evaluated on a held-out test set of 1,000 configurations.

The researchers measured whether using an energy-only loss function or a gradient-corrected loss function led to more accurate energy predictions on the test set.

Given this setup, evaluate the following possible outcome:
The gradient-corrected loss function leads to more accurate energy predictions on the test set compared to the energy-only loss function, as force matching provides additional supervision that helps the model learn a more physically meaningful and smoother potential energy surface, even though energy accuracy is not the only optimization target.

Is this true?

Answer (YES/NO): YES